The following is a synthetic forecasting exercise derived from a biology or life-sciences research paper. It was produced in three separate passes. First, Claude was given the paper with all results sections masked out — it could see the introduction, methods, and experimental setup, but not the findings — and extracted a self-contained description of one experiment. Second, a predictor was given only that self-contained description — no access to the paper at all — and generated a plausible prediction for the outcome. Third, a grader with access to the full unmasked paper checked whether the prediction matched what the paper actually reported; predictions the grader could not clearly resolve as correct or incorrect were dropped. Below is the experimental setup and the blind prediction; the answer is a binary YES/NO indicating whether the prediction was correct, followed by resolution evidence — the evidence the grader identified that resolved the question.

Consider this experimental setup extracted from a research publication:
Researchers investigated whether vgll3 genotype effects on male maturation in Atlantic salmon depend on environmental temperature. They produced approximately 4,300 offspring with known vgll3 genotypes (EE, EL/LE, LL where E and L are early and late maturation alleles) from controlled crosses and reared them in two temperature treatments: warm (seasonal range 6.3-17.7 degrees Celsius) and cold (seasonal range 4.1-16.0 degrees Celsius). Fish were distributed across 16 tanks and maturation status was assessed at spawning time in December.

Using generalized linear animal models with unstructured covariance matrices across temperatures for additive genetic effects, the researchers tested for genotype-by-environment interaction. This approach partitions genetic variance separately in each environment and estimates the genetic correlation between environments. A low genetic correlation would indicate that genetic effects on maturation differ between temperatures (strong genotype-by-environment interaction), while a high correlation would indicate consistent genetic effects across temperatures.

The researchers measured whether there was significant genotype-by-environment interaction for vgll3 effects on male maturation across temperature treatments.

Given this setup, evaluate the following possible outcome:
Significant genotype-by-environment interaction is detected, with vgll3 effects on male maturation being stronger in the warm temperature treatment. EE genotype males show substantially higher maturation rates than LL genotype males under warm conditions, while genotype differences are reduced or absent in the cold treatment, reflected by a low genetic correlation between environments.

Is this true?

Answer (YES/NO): NO